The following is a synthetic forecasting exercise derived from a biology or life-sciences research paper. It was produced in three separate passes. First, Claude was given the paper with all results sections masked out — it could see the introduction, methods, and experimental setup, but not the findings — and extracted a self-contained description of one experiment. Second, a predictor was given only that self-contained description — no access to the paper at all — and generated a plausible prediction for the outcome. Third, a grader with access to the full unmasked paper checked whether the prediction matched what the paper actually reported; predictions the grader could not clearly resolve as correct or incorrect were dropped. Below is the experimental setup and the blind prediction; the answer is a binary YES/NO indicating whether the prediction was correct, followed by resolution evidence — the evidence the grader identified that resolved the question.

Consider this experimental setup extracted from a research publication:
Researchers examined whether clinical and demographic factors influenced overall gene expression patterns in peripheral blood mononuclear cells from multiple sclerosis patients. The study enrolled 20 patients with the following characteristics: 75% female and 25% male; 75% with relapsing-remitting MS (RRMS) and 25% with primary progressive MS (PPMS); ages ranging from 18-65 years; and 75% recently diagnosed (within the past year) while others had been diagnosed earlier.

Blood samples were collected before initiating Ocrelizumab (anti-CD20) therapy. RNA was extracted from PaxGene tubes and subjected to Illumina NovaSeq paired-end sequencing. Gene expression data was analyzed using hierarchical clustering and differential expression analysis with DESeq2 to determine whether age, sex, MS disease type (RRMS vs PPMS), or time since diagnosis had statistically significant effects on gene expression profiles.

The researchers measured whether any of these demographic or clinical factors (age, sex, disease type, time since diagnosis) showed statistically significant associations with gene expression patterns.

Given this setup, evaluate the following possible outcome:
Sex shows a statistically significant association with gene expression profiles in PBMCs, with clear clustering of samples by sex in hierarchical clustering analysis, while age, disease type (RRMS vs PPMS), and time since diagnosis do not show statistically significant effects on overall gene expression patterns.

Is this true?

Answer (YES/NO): NO